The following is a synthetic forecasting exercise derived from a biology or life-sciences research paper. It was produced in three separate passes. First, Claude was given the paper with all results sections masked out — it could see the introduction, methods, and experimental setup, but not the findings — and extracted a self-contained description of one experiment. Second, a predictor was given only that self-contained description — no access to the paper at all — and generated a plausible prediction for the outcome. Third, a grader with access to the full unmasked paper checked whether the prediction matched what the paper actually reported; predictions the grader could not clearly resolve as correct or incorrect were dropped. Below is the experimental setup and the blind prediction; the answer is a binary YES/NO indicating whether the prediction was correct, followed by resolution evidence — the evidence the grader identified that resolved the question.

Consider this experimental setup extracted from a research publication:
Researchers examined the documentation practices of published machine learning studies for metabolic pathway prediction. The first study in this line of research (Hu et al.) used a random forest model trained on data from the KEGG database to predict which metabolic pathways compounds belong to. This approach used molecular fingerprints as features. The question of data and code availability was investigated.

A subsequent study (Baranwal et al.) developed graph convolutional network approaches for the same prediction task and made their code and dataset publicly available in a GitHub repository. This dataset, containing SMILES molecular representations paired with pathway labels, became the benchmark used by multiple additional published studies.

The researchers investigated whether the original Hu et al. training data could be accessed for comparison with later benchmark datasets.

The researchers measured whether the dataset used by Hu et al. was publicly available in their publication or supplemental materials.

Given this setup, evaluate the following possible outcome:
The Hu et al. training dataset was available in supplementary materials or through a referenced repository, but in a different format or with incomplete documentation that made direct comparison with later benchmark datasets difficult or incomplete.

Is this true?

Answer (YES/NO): NO